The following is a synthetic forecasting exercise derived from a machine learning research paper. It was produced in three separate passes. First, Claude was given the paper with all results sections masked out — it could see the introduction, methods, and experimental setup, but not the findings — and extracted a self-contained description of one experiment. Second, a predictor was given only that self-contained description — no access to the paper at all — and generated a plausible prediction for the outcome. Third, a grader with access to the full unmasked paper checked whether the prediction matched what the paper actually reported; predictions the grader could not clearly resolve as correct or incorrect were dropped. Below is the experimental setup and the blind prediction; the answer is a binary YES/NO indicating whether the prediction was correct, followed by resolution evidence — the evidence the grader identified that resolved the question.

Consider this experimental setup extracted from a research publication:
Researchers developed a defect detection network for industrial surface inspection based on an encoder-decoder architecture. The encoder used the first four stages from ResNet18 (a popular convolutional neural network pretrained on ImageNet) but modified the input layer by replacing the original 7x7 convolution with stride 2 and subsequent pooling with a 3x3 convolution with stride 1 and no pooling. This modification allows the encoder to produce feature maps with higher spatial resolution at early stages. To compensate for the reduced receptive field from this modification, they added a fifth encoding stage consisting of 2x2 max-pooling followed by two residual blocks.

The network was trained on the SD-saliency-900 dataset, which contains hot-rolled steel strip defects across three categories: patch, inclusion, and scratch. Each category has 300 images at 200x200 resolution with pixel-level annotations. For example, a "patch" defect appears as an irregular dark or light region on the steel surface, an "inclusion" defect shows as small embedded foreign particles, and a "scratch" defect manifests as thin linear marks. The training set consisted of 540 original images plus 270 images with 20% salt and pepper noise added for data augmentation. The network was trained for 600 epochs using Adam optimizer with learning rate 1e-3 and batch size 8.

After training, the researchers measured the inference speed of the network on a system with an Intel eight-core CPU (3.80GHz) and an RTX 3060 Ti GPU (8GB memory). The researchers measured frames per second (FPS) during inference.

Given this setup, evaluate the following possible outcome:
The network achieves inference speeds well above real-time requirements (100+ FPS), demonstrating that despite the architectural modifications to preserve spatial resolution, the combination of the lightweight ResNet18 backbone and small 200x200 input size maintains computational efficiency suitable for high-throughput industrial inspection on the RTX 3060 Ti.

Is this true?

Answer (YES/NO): NO